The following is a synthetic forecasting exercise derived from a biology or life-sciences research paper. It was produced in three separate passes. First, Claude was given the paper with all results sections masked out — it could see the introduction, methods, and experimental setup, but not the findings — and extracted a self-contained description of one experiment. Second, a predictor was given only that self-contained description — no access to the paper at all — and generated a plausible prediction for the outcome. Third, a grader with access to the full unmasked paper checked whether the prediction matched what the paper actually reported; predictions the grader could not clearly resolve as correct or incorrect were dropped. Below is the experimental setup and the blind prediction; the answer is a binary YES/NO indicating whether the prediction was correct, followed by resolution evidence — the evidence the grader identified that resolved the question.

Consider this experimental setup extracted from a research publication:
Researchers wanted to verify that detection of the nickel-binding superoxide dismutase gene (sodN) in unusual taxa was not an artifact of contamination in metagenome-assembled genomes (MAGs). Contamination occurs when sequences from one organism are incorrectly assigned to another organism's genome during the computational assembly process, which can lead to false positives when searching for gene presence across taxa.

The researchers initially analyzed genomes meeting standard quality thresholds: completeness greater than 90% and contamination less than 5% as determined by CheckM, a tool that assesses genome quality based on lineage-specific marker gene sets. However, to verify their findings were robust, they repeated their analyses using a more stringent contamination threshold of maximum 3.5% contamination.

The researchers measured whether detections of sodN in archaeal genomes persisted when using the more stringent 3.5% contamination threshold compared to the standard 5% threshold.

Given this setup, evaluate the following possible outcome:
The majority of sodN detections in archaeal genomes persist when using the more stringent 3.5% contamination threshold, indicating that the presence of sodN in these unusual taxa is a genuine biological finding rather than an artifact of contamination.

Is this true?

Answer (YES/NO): YES